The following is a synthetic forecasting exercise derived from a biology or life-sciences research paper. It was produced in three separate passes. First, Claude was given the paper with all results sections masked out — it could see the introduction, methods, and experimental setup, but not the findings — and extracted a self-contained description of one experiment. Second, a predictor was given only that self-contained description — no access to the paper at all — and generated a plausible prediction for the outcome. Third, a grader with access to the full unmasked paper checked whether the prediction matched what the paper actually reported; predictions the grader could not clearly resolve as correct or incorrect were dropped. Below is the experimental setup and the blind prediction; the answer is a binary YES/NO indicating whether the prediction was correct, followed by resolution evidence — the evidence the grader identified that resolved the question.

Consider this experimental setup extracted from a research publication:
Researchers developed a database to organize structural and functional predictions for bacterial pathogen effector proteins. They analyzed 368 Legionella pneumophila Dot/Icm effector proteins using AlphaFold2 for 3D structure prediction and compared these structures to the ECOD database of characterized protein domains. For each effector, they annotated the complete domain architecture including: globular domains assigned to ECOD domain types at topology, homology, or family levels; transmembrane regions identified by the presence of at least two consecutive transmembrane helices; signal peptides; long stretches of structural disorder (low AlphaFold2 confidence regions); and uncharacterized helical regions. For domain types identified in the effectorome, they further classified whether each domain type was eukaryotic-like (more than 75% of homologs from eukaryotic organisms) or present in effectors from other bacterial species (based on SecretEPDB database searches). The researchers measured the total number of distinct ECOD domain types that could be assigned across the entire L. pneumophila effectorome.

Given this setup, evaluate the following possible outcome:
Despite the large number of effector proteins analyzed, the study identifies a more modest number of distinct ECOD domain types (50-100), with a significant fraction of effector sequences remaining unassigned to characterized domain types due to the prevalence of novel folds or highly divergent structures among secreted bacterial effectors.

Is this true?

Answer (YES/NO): NO